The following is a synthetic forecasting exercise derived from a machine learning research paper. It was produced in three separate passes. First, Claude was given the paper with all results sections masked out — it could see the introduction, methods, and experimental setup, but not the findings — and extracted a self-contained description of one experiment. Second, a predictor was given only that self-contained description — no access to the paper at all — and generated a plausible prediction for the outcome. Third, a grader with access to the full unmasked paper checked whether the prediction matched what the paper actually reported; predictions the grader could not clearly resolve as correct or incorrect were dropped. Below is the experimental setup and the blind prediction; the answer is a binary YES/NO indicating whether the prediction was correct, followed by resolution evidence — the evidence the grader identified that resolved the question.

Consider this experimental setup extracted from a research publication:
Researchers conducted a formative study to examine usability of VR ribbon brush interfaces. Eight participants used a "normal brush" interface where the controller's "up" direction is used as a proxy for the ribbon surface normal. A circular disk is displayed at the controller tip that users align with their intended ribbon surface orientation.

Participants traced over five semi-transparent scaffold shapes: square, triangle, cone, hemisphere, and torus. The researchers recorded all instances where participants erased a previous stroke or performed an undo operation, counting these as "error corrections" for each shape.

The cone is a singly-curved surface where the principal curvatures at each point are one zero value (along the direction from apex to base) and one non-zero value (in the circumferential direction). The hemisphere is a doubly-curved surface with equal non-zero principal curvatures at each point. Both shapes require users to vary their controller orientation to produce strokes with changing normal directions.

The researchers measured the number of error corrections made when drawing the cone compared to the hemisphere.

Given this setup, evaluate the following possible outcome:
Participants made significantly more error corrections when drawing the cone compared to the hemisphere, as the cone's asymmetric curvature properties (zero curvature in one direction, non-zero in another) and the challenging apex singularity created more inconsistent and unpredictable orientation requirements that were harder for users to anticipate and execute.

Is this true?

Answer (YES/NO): NO